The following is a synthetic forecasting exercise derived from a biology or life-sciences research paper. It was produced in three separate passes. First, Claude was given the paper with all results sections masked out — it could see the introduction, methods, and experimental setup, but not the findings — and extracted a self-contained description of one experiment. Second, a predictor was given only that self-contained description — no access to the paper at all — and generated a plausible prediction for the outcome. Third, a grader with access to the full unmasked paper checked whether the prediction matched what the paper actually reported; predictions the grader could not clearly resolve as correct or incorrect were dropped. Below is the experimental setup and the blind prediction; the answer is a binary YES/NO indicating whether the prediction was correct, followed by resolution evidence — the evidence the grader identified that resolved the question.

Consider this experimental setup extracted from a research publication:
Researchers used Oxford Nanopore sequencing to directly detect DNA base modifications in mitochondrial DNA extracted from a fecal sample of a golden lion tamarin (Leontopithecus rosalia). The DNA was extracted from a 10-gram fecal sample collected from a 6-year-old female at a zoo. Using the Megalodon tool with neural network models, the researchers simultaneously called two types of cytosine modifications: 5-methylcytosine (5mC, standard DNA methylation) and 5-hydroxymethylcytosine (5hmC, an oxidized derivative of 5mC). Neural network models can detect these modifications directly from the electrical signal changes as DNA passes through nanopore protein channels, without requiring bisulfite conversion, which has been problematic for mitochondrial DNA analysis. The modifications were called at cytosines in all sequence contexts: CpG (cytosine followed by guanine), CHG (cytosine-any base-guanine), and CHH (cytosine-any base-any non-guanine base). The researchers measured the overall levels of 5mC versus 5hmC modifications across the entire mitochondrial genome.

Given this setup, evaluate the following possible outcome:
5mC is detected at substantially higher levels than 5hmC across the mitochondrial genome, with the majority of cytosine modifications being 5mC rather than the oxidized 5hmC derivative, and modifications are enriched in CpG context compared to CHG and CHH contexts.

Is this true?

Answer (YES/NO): NO